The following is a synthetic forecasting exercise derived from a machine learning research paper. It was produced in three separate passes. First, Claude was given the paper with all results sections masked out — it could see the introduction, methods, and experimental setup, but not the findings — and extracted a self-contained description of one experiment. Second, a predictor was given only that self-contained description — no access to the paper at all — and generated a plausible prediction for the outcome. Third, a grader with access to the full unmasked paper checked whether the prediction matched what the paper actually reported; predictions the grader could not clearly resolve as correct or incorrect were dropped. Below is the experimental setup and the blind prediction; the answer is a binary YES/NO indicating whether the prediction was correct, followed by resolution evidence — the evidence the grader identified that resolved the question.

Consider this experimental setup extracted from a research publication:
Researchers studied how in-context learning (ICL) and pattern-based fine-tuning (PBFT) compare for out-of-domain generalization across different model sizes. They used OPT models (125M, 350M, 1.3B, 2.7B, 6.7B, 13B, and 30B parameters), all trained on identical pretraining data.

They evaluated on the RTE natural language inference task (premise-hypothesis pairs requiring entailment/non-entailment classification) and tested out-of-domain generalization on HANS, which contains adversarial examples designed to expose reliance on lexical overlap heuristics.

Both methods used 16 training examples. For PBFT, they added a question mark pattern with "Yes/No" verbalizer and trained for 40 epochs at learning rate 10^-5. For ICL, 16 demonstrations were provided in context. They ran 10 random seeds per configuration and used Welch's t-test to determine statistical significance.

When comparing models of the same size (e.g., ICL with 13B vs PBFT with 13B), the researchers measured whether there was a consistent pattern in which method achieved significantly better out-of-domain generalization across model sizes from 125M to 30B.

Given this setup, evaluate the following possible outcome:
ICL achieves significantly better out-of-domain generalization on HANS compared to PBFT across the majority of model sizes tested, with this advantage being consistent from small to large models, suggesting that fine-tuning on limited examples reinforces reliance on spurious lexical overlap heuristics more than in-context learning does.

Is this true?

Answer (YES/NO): NO